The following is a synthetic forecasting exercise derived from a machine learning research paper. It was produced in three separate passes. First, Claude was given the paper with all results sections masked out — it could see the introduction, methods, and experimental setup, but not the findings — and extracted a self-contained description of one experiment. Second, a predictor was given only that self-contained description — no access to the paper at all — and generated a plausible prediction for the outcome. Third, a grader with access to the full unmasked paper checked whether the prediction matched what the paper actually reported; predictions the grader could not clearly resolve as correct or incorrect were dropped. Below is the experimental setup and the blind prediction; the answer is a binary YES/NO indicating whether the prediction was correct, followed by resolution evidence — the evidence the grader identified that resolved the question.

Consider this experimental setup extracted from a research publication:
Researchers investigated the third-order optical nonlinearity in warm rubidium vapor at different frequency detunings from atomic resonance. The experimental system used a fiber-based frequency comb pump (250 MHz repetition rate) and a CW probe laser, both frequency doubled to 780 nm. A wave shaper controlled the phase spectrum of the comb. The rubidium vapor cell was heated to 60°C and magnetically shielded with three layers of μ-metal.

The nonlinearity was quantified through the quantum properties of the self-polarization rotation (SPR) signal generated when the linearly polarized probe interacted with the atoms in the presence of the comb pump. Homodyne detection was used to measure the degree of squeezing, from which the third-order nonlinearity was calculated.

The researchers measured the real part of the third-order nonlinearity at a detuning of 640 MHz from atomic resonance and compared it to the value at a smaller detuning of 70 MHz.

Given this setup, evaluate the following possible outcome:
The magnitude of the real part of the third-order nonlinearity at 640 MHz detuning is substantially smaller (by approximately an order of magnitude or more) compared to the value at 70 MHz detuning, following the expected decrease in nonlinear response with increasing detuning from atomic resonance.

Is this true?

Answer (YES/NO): NO